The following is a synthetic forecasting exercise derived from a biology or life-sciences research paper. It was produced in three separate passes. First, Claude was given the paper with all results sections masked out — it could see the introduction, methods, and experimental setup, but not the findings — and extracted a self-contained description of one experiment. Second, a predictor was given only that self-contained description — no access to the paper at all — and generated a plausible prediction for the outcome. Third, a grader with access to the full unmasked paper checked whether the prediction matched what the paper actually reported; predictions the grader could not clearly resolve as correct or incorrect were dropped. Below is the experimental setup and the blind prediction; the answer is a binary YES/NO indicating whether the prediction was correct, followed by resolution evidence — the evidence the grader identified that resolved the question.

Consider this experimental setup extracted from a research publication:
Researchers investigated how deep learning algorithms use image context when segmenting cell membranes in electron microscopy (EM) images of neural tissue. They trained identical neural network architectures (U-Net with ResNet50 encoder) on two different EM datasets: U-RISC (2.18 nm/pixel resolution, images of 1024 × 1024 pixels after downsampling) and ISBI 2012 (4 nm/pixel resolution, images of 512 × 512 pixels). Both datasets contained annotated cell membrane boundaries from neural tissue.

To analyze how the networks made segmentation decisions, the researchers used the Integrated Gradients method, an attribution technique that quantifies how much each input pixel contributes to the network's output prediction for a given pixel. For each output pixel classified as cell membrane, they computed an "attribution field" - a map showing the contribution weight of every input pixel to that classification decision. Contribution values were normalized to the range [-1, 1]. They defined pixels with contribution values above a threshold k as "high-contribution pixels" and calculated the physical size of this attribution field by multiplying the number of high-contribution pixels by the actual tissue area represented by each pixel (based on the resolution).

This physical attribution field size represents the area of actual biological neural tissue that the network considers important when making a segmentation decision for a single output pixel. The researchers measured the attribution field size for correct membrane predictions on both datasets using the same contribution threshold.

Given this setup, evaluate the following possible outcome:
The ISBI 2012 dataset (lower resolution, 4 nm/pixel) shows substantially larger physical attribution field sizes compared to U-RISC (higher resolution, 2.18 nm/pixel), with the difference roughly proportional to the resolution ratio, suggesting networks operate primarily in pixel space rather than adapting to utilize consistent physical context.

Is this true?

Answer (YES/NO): NO